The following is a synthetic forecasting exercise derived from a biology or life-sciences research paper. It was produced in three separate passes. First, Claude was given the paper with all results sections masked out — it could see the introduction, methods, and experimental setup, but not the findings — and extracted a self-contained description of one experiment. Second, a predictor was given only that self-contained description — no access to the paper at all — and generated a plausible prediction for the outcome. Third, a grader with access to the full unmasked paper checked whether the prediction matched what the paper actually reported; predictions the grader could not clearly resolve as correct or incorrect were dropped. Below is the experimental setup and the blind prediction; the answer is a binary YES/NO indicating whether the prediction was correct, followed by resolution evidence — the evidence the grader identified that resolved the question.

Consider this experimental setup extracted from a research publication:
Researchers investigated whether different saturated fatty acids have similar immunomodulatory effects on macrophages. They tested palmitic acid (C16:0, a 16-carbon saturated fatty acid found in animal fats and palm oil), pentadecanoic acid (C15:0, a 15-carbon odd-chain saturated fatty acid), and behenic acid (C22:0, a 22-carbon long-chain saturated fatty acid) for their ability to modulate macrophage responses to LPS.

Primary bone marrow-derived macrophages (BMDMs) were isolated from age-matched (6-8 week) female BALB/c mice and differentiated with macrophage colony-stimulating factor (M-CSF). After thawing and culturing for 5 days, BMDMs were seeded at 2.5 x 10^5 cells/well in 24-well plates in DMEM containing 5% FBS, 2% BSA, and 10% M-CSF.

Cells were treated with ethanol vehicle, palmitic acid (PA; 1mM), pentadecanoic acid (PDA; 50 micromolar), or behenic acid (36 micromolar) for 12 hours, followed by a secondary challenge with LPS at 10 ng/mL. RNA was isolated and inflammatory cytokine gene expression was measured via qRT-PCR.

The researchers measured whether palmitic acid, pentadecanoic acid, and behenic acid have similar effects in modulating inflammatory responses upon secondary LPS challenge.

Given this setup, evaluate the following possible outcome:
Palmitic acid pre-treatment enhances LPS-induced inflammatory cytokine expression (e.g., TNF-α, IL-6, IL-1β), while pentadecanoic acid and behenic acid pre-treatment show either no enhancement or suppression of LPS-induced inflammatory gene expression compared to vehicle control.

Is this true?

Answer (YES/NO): NO